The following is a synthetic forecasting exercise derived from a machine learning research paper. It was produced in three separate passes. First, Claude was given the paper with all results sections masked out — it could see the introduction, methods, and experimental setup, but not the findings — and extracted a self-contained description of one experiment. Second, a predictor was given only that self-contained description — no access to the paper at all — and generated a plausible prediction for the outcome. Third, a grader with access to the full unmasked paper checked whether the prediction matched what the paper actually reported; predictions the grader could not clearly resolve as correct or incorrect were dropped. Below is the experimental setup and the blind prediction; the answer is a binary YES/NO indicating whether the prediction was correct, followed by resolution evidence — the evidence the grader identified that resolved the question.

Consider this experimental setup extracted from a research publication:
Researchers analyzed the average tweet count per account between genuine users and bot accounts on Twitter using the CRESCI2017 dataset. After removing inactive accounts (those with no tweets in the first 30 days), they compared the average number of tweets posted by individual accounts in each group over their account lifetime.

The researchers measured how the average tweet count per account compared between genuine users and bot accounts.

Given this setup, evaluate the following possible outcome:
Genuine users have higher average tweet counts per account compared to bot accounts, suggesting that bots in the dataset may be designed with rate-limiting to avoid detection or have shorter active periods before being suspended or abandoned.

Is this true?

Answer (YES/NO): YES